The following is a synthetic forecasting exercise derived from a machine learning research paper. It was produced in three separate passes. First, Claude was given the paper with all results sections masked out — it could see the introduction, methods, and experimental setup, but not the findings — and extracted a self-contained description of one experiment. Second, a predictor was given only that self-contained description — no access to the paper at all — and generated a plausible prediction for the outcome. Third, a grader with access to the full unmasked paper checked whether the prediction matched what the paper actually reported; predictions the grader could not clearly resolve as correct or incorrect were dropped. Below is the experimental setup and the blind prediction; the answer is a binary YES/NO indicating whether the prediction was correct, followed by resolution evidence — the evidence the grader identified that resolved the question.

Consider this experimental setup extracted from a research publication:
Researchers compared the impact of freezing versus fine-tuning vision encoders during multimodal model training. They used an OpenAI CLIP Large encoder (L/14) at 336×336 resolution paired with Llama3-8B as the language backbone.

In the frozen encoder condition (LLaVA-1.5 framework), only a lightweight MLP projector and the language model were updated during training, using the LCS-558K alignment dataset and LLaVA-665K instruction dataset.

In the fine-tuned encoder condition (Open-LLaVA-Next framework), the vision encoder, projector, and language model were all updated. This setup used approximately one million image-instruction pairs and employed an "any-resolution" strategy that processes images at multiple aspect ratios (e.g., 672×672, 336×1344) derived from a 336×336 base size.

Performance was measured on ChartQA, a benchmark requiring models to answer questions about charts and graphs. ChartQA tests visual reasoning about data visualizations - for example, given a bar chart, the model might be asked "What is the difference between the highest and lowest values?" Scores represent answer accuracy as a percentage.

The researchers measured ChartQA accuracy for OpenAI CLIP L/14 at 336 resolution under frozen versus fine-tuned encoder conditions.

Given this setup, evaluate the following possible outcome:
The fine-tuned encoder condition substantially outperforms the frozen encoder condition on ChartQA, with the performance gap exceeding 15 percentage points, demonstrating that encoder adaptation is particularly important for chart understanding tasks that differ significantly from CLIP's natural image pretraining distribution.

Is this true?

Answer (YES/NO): YES